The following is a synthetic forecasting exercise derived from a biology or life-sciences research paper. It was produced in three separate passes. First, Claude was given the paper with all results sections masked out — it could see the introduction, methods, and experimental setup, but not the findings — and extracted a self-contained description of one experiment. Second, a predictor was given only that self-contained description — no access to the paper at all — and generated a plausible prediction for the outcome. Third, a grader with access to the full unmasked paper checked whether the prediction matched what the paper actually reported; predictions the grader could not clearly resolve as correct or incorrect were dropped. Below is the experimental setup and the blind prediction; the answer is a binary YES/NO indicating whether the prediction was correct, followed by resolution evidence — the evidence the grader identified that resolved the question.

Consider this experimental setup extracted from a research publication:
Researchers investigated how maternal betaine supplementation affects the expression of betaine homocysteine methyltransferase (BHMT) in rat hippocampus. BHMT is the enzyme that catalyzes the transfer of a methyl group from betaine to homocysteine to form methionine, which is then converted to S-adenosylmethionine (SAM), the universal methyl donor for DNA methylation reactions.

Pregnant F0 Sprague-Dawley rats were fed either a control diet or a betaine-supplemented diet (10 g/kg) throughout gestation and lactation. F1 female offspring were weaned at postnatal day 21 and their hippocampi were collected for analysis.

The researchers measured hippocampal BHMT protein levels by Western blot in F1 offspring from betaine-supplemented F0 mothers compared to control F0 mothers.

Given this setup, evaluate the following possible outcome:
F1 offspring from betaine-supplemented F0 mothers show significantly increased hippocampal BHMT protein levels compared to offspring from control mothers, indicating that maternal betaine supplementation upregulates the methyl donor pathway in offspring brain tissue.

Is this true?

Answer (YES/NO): NO